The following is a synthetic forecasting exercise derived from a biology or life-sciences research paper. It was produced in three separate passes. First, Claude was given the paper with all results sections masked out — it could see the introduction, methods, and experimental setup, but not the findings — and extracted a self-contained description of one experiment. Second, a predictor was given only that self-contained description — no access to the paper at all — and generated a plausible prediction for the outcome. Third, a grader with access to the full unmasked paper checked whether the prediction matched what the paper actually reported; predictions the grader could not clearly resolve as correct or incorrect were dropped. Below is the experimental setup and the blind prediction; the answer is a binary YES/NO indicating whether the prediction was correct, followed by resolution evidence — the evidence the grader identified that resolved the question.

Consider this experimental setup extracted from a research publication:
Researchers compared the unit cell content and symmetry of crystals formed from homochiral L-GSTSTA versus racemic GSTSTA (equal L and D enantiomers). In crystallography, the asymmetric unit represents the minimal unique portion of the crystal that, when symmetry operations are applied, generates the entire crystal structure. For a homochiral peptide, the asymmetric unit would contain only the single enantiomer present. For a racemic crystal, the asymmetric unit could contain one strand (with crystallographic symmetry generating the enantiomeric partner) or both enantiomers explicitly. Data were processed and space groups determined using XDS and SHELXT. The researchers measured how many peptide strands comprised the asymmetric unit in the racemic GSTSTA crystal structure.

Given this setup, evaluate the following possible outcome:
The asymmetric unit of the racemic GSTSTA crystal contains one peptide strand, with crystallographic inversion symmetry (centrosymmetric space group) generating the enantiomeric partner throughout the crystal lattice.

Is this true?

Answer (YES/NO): YES